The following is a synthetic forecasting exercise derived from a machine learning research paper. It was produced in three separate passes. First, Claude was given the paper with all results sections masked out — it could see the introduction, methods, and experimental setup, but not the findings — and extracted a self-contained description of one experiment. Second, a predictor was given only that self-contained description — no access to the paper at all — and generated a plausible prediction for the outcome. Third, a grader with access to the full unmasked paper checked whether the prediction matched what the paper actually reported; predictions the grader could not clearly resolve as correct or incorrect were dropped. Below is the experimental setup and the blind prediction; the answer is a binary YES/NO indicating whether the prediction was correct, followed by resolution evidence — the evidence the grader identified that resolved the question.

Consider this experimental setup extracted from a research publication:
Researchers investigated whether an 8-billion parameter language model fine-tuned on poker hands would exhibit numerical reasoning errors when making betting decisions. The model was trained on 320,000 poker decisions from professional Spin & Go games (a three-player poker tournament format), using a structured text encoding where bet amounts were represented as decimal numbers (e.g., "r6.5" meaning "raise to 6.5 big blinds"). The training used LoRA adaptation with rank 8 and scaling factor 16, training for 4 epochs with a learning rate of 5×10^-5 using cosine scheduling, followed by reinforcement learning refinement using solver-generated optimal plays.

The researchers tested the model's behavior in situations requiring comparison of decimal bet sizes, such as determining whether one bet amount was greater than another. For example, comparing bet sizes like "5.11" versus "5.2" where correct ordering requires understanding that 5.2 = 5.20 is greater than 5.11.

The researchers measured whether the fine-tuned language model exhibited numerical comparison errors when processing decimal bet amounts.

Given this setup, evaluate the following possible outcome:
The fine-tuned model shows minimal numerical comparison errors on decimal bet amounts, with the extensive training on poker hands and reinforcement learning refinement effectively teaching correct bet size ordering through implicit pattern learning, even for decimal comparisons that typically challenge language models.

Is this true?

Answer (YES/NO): NO